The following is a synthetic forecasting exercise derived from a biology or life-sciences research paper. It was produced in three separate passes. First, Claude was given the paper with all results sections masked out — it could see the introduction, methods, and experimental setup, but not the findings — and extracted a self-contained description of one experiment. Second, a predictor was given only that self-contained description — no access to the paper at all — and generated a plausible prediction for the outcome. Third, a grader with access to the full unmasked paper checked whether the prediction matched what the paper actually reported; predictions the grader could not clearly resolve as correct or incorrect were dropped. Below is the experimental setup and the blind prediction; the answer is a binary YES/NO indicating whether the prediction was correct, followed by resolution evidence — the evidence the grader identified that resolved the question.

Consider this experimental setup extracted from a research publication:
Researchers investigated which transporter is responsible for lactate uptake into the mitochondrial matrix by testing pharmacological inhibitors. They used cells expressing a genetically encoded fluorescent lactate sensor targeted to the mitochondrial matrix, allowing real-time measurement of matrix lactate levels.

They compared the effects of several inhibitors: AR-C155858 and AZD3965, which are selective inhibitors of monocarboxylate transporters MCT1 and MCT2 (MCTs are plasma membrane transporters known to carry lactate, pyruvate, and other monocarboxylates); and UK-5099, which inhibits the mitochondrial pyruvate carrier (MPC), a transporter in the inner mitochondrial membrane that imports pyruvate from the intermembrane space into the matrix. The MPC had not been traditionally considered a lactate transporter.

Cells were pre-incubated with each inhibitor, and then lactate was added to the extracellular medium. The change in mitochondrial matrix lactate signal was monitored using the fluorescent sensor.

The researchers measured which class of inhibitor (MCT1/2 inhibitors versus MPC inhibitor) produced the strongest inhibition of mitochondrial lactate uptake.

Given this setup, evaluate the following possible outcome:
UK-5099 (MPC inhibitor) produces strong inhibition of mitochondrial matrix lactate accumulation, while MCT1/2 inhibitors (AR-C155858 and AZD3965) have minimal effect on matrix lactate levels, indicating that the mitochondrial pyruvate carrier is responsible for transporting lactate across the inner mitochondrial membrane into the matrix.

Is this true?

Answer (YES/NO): YES